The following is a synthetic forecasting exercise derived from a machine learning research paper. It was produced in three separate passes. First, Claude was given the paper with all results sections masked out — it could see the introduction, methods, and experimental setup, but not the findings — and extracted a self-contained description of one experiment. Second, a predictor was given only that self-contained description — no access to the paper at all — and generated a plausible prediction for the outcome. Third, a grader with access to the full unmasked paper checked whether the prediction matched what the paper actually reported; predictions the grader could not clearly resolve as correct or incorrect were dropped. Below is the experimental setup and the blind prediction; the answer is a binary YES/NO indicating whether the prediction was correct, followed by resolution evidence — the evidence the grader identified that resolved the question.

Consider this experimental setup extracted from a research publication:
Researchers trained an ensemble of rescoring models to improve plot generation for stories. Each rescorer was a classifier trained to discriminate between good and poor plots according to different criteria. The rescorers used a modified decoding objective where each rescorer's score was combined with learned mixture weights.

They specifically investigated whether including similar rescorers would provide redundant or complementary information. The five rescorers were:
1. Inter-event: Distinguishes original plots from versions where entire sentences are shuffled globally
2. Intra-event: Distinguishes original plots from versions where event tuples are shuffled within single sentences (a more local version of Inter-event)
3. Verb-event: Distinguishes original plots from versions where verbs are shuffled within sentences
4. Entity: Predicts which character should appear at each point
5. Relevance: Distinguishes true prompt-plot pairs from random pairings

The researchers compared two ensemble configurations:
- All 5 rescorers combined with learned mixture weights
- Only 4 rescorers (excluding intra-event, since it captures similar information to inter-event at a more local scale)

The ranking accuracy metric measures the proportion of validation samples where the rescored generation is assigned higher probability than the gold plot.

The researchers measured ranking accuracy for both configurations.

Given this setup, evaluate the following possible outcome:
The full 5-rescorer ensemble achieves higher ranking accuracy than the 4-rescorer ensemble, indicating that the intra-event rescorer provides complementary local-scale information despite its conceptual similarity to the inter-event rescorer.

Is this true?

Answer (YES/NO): YES